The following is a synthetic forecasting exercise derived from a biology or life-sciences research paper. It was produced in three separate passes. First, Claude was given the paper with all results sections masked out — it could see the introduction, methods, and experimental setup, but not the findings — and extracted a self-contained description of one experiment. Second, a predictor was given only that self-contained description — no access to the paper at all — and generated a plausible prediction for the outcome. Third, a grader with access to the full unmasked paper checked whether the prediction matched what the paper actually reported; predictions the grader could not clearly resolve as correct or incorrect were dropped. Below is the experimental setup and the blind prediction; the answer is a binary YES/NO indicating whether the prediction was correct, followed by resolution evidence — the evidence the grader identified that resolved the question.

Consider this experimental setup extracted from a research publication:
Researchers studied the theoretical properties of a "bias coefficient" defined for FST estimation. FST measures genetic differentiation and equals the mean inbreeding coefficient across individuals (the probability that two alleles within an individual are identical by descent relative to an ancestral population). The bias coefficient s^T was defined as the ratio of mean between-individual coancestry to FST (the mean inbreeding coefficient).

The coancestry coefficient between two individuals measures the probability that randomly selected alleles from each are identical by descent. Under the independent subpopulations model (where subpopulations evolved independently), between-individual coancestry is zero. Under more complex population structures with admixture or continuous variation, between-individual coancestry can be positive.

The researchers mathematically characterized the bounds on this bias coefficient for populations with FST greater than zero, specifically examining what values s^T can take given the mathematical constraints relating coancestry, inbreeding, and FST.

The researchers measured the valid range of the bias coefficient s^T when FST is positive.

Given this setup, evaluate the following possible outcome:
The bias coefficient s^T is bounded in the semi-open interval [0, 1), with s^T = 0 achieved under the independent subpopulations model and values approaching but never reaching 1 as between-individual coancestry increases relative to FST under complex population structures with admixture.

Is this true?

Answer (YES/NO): NO